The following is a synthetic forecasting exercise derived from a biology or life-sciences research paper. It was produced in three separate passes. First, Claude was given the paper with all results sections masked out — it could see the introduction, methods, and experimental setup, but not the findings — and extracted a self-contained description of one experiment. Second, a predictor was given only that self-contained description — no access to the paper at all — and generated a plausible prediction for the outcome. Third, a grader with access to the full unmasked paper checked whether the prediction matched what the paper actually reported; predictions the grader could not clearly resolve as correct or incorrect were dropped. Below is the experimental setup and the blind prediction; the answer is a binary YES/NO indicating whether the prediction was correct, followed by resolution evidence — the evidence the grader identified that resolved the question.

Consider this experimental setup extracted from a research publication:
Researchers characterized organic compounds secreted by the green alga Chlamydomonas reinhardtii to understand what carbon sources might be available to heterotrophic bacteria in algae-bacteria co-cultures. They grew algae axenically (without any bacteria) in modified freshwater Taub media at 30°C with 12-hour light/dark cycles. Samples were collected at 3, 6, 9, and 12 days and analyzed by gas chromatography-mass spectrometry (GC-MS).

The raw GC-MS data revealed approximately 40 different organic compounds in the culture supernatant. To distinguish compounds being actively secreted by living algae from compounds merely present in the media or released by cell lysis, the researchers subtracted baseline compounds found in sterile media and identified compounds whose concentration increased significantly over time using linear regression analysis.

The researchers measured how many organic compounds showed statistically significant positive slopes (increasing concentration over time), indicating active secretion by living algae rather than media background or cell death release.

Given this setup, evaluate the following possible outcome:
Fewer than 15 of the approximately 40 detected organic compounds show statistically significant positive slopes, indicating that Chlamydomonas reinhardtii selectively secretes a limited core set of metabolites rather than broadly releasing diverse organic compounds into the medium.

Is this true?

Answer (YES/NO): YES